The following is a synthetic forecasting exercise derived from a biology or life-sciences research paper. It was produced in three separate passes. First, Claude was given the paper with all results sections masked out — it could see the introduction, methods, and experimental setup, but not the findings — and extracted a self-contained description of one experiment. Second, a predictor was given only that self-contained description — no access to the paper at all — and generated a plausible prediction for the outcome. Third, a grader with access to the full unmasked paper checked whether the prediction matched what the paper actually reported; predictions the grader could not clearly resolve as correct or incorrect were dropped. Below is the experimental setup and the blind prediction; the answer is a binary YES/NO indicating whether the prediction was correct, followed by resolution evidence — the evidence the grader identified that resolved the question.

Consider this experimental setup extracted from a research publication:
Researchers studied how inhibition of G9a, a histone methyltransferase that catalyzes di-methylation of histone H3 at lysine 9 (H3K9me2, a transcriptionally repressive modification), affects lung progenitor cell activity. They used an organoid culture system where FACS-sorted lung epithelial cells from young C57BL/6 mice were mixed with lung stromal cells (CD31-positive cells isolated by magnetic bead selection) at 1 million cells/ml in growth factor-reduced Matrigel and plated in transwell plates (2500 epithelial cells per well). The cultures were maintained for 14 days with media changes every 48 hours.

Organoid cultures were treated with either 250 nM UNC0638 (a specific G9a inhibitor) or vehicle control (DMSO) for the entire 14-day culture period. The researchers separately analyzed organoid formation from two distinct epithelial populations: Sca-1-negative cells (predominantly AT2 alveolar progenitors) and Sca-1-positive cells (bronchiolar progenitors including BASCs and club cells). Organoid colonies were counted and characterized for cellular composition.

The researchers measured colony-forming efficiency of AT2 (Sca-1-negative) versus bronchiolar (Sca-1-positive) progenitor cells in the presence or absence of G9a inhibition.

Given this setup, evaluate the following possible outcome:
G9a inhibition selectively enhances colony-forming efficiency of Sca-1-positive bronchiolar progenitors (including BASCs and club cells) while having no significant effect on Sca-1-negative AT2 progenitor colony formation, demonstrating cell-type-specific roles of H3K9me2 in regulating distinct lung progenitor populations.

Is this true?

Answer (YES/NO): NO